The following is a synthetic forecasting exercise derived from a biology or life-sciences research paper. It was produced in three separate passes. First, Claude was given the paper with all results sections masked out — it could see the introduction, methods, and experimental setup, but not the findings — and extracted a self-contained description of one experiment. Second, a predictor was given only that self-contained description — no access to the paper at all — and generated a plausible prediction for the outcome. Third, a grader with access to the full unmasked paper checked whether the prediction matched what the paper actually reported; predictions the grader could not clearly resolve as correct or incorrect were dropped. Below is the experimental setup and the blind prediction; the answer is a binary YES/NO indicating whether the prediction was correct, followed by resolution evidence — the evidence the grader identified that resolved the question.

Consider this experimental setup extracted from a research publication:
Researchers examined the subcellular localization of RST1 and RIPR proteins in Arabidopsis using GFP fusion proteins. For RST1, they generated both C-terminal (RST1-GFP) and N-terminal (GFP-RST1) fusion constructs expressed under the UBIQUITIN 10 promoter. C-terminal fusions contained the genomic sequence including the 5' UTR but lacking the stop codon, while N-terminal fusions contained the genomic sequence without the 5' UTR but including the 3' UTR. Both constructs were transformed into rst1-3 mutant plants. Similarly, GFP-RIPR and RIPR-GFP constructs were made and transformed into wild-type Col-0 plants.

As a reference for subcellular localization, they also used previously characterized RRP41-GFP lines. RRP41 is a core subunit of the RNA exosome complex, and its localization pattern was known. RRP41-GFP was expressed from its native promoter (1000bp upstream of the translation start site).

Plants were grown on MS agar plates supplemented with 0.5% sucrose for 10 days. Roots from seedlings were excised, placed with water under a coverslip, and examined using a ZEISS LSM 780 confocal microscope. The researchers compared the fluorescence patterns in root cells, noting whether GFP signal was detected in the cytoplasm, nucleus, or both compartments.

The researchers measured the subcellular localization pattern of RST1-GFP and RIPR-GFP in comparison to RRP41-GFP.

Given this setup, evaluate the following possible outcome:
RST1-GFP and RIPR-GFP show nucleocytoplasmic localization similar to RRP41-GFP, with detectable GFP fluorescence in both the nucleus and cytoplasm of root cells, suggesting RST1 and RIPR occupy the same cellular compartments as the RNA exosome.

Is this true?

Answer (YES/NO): NO